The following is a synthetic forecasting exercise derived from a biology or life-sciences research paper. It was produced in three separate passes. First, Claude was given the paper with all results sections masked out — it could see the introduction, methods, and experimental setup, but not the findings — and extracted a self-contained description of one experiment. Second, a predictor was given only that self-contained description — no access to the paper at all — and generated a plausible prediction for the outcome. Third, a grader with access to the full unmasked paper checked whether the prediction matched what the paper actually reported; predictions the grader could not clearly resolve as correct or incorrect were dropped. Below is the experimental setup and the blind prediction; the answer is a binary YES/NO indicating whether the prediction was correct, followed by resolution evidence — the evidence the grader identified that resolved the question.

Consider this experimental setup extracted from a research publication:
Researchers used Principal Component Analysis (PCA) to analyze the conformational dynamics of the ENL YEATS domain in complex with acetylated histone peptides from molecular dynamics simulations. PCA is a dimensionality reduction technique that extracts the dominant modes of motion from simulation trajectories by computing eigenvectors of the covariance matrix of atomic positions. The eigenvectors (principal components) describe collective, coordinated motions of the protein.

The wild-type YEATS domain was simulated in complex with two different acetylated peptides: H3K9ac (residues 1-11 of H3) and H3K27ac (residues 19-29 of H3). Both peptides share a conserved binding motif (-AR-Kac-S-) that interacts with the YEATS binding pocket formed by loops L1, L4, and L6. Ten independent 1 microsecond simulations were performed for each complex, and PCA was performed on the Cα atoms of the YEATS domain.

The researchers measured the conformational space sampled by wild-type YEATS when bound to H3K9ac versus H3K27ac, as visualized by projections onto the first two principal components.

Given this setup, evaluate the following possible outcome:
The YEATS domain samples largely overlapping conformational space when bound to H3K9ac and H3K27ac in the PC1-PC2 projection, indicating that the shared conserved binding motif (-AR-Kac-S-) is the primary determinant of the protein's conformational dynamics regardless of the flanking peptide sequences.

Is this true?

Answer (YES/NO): YES